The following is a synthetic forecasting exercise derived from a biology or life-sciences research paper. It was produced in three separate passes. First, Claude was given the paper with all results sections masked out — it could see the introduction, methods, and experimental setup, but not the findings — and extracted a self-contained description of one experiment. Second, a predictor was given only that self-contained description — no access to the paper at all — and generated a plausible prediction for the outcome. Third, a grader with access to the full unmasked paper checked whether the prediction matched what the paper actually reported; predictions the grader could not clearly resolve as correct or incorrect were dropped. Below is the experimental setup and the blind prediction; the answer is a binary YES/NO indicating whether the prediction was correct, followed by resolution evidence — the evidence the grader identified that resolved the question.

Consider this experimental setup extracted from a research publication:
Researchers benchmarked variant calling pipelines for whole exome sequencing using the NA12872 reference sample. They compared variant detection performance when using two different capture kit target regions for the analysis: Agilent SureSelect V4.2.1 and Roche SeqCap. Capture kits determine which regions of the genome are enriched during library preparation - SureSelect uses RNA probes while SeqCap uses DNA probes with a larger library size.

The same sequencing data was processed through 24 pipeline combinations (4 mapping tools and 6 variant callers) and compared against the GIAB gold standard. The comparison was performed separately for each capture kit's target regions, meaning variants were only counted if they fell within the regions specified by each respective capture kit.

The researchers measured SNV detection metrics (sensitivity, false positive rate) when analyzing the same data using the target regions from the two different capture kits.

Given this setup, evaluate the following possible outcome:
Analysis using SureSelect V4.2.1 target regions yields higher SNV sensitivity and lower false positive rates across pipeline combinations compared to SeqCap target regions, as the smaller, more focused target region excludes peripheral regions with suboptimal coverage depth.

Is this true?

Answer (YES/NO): NO